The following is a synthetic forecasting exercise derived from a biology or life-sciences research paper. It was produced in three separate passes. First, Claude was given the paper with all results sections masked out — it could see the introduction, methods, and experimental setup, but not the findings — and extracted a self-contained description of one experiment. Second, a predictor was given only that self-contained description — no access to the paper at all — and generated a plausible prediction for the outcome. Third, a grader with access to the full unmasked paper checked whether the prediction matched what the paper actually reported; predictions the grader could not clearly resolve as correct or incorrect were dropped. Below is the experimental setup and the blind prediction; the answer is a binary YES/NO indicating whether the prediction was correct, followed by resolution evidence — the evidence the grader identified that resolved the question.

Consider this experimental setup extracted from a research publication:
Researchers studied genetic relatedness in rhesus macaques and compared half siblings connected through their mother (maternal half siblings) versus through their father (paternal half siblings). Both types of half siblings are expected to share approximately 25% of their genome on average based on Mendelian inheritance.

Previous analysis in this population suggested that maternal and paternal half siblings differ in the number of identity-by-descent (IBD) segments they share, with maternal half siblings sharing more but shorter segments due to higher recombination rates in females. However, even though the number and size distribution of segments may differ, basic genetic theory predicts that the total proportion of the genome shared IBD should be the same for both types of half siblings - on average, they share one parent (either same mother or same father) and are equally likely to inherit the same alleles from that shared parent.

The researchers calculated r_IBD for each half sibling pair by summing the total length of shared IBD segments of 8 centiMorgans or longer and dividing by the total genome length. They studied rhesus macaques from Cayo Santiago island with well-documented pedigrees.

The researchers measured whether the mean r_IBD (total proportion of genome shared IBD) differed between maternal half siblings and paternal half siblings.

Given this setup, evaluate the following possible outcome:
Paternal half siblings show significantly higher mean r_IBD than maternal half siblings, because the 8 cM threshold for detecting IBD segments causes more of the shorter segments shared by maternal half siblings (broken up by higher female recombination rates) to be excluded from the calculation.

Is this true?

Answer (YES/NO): NO